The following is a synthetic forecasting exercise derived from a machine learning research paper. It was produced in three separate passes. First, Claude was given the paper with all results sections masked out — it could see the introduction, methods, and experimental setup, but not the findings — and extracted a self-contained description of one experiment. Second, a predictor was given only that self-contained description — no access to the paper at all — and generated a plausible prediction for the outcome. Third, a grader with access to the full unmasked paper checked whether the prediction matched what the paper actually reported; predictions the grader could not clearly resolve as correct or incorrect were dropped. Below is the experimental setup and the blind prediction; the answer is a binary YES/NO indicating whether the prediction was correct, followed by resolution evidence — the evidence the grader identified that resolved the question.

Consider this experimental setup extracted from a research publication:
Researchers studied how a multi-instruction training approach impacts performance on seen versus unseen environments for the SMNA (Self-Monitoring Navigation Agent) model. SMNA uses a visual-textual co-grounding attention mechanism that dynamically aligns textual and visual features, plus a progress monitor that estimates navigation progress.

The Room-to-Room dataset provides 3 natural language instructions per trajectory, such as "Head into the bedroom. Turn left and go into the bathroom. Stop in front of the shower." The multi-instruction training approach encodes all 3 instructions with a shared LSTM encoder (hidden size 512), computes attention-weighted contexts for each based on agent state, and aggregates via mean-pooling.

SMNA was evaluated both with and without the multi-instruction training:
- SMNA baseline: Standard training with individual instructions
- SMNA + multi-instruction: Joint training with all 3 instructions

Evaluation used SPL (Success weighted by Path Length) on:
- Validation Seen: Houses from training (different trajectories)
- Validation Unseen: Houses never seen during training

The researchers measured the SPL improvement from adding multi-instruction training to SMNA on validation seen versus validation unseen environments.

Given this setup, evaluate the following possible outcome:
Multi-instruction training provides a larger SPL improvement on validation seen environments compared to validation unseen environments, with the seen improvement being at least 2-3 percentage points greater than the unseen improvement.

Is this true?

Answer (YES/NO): YES